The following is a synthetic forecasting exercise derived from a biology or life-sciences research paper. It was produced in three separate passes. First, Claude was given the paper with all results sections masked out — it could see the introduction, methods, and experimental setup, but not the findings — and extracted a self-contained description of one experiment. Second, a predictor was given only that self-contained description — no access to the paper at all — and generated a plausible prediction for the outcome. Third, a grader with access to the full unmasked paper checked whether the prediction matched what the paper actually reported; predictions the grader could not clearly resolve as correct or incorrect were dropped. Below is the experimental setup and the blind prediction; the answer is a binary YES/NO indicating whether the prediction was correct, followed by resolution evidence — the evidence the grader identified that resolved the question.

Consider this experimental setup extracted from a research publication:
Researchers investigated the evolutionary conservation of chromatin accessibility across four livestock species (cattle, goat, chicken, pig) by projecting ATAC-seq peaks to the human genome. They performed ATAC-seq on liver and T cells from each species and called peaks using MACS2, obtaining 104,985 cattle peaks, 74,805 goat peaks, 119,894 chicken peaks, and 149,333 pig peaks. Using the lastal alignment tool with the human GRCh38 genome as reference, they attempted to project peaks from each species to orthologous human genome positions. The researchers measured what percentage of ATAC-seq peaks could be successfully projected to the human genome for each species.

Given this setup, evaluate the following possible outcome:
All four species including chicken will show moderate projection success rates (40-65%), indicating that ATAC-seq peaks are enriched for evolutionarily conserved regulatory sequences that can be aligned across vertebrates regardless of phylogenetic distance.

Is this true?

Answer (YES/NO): NO